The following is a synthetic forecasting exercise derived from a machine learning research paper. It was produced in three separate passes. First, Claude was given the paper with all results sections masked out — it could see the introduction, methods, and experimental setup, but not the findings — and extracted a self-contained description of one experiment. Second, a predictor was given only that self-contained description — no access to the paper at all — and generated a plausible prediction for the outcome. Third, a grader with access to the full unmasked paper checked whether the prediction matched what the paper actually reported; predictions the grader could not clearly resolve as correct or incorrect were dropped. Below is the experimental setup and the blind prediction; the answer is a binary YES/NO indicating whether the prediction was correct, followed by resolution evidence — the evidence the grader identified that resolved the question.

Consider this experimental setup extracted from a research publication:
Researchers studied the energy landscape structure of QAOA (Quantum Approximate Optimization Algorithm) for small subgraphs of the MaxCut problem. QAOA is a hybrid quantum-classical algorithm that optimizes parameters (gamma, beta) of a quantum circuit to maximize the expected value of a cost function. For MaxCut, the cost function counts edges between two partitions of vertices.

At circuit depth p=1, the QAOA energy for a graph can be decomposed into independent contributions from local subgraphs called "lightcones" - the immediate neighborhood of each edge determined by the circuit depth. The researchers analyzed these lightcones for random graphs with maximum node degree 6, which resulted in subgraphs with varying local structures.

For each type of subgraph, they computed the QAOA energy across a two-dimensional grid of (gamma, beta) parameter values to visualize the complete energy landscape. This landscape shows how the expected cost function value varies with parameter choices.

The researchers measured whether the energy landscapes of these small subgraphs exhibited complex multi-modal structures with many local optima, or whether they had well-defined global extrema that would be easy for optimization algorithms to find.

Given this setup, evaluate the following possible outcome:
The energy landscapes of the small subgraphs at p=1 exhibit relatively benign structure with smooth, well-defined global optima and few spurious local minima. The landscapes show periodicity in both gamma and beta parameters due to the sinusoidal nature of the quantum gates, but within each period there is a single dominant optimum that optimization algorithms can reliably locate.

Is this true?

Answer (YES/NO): NO